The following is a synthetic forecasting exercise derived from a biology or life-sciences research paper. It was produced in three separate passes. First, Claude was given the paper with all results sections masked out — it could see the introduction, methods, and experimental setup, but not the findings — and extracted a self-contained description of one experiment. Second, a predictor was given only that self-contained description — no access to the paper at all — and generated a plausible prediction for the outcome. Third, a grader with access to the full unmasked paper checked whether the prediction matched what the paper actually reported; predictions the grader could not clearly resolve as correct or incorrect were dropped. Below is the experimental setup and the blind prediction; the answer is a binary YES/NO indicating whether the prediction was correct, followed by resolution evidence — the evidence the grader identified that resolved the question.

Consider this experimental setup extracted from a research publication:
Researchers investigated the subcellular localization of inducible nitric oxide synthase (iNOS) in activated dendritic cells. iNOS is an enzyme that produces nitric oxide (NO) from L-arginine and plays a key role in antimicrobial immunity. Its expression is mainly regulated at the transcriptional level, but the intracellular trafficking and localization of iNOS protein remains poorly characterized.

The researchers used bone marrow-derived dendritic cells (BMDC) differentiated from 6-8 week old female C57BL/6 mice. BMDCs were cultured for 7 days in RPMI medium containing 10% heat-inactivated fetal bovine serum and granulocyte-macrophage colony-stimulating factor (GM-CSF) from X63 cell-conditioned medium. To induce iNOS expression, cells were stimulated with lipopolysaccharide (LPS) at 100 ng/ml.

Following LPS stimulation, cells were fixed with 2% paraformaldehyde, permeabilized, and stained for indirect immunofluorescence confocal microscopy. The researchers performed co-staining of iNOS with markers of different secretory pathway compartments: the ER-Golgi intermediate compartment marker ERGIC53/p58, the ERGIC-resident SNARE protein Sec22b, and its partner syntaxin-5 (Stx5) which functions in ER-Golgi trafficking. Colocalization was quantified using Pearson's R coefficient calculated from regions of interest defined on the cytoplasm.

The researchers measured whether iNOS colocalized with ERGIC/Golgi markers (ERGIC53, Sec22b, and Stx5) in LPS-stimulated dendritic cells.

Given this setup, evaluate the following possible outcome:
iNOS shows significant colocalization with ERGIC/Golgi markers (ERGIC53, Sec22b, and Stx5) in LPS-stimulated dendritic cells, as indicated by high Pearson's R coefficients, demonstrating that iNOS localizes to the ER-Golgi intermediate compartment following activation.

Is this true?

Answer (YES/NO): YES